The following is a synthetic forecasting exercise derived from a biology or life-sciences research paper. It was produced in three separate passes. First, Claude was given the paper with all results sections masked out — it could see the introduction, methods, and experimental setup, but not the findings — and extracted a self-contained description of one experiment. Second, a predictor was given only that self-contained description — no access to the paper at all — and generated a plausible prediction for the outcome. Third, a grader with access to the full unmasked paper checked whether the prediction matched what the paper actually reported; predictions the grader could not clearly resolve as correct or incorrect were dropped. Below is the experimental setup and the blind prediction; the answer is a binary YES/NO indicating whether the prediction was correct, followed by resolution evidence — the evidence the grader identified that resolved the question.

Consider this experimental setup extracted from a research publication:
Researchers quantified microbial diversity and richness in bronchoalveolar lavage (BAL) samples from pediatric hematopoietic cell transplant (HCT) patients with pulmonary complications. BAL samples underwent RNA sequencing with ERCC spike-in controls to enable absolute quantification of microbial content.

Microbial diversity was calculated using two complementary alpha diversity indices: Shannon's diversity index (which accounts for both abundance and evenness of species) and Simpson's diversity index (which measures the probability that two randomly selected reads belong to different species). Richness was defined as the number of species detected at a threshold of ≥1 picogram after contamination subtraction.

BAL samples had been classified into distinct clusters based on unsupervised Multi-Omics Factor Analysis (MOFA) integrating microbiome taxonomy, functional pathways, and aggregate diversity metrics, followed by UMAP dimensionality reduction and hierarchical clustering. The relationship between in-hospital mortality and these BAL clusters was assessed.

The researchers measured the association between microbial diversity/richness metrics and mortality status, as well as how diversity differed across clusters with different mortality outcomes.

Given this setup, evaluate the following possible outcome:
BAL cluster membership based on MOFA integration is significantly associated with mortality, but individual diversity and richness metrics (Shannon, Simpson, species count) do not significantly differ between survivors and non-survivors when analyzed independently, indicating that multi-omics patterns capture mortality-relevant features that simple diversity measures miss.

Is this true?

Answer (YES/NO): NO